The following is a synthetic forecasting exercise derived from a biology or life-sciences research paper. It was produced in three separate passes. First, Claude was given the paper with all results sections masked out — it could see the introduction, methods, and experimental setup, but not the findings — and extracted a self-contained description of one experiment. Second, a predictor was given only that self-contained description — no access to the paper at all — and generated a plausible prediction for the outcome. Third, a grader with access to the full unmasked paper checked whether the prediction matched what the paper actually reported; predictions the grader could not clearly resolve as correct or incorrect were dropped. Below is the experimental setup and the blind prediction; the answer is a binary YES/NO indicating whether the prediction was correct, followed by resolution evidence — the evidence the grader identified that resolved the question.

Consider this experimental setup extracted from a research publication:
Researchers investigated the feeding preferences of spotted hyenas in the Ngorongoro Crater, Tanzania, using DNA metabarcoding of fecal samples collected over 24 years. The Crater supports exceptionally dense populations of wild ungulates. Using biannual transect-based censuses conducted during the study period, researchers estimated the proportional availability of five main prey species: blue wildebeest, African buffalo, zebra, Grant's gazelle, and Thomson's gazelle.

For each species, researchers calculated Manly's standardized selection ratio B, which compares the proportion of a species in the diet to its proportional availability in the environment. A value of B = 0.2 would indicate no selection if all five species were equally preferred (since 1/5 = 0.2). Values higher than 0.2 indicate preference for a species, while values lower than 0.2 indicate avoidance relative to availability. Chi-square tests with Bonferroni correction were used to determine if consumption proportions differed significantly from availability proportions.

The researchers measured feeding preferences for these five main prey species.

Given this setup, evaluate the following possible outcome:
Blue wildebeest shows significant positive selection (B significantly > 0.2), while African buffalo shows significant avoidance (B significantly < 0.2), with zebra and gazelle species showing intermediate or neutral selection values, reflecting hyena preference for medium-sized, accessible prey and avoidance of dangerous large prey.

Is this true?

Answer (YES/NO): NO